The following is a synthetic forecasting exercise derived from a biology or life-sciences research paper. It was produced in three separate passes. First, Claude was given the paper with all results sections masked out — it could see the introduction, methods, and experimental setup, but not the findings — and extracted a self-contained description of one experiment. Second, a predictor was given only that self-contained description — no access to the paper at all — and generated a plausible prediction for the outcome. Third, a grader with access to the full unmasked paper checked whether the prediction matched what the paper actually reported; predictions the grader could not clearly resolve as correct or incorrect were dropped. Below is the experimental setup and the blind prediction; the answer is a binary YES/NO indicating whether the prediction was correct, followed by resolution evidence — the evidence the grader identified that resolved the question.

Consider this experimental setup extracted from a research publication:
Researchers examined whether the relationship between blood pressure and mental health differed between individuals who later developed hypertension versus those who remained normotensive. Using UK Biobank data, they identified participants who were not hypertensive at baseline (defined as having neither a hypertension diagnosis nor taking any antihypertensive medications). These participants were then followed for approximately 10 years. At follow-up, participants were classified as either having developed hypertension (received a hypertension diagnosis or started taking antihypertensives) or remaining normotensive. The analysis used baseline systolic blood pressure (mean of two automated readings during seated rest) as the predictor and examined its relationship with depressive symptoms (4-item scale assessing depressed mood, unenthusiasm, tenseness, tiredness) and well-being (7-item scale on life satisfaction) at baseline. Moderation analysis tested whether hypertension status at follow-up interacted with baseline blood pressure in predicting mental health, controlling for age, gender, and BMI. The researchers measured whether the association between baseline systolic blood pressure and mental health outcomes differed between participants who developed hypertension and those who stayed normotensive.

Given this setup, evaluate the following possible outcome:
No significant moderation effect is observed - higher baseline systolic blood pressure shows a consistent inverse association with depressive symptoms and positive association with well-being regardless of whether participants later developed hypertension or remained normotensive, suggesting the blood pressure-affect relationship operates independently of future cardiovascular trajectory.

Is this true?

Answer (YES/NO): NO